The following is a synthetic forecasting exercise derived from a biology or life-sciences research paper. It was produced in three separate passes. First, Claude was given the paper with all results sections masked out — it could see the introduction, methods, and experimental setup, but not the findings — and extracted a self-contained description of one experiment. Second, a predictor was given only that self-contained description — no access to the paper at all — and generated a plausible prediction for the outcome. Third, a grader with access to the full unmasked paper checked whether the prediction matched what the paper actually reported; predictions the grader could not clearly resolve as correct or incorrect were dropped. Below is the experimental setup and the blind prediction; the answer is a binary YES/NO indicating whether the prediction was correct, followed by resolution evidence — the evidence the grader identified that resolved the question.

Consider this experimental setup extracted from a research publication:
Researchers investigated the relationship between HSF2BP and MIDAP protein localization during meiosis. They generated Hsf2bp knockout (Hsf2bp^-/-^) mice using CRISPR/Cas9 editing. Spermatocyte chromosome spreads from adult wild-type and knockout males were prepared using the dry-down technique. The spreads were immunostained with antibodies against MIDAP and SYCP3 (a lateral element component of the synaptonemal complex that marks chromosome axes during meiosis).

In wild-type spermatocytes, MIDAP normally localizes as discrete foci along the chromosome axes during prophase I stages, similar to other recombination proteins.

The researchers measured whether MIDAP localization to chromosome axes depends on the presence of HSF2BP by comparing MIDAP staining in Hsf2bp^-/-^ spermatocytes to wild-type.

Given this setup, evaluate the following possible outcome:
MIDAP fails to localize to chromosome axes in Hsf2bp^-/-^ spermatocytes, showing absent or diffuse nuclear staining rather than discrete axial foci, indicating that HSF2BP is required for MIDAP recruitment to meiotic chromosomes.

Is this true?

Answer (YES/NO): YES